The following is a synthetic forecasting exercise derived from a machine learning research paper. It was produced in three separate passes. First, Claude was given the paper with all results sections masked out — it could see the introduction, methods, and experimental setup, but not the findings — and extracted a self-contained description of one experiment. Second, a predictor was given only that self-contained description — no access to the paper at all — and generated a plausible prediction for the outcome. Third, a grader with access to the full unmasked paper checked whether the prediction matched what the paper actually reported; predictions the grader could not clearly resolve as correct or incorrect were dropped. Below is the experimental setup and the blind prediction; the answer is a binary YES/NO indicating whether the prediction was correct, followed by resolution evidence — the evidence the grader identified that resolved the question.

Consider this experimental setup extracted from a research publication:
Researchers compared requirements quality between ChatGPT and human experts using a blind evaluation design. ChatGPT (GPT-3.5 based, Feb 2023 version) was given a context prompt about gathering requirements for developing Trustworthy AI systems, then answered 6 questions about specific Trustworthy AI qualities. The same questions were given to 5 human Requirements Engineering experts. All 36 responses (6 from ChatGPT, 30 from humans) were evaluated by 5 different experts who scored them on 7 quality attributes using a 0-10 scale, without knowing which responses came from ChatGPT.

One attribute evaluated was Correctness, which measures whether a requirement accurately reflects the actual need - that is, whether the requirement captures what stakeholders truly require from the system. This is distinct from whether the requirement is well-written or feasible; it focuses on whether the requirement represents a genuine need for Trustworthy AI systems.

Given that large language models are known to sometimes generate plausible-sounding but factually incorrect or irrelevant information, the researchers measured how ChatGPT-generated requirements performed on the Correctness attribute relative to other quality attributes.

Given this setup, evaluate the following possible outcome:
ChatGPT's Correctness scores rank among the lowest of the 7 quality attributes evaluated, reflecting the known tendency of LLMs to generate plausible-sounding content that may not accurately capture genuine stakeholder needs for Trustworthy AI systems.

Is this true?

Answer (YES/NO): NO